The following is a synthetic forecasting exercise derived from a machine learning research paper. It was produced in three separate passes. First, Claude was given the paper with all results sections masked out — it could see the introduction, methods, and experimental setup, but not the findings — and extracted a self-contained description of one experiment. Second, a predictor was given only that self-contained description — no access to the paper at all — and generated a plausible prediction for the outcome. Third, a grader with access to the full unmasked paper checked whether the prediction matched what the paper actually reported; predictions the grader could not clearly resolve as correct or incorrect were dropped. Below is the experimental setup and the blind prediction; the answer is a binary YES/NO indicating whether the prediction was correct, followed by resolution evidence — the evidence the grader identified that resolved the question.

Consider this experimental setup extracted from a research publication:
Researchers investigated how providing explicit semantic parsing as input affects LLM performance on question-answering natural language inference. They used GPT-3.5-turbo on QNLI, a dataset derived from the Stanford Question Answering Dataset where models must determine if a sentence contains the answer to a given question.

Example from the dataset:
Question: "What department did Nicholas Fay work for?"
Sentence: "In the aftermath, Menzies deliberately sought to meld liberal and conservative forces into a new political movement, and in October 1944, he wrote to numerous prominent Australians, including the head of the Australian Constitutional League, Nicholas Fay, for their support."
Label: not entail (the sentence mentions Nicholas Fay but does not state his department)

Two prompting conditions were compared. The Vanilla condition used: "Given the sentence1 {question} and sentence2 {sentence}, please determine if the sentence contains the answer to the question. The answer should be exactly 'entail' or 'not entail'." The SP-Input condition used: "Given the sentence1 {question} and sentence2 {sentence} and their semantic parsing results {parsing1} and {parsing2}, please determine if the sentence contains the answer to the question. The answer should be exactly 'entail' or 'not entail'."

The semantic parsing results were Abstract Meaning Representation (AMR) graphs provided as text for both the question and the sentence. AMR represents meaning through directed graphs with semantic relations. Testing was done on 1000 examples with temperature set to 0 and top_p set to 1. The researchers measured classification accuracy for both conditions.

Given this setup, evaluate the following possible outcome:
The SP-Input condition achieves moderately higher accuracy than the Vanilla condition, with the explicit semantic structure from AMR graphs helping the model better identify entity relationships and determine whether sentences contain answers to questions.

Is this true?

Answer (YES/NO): NO